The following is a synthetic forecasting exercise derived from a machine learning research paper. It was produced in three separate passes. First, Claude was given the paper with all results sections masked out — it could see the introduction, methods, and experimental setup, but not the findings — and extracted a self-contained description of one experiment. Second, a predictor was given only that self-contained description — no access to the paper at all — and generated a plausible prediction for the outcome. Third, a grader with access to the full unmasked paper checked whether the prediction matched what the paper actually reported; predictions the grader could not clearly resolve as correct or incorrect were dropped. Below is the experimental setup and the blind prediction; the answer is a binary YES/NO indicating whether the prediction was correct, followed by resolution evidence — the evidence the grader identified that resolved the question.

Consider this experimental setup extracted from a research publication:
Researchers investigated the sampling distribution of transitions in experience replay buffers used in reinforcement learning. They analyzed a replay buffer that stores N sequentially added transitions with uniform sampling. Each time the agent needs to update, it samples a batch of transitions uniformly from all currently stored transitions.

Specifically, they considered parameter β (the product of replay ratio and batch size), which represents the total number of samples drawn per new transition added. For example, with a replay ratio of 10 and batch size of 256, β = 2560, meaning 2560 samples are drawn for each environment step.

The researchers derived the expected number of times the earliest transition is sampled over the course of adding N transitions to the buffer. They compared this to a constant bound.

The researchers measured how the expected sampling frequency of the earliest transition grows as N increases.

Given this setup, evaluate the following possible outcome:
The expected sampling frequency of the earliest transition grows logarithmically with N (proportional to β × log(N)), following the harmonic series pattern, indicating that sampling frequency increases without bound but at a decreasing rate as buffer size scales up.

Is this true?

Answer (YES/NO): YES